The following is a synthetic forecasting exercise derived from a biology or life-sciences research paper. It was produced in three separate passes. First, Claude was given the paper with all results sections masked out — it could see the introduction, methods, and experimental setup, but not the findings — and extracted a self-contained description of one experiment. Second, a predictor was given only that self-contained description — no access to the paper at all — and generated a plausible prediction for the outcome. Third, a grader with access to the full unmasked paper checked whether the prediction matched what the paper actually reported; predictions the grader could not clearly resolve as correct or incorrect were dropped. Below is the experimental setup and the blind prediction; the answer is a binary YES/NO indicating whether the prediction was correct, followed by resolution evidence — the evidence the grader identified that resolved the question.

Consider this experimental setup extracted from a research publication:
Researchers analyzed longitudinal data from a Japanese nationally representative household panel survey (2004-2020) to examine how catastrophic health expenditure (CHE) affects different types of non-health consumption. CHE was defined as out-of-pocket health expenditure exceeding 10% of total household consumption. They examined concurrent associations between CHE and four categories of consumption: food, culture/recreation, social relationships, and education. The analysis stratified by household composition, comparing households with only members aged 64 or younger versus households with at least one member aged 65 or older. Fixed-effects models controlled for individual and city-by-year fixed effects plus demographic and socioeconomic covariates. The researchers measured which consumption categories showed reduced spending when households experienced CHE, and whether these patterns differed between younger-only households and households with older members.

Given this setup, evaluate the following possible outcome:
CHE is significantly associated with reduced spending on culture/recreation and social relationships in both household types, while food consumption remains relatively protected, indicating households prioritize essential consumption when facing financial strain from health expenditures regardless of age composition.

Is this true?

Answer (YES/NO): NO